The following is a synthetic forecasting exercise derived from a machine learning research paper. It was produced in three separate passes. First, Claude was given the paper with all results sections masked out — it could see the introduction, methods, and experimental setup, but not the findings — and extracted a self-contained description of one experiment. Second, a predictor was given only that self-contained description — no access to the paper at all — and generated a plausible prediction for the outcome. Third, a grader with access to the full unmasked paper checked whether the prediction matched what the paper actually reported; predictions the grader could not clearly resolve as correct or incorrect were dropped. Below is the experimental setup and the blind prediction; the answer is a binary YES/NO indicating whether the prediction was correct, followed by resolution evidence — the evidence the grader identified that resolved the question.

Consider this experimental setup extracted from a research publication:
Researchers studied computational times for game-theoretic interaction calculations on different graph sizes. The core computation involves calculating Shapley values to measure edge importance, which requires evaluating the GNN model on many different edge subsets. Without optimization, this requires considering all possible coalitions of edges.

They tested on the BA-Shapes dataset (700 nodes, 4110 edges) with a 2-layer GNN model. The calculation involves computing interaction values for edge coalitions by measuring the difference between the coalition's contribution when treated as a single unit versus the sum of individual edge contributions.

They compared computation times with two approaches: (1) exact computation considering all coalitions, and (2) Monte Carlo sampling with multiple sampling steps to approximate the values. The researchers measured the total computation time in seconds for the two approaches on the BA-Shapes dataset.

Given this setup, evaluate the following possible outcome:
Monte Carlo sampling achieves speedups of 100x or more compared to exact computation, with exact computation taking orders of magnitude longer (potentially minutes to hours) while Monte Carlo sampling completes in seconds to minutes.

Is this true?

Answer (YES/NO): NO